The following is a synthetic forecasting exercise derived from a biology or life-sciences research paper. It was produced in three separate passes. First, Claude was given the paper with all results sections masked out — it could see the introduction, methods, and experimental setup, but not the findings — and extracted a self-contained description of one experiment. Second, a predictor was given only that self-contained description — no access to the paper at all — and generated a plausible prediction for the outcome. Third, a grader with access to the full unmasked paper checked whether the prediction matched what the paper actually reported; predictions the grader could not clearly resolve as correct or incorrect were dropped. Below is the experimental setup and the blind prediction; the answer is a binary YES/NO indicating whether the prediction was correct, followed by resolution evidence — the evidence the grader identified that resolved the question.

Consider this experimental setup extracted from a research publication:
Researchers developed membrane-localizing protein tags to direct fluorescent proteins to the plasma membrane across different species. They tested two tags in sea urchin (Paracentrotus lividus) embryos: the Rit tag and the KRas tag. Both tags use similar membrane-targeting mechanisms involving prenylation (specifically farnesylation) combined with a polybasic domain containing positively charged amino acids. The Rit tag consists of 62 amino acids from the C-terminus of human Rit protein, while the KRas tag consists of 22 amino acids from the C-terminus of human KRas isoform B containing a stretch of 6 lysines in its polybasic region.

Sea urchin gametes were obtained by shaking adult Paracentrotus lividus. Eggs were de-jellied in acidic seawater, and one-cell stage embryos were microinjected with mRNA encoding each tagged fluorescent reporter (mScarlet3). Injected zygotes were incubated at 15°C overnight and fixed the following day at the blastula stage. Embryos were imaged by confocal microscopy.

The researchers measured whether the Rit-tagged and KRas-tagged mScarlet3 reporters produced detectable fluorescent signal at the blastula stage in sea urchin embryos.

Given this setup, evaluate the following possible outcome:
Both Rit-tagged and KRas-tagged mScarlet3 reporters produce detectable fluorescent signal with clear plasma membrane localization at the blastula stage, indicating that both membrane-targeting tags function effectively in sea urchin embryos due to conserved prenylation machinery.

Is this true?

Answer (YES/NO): NO